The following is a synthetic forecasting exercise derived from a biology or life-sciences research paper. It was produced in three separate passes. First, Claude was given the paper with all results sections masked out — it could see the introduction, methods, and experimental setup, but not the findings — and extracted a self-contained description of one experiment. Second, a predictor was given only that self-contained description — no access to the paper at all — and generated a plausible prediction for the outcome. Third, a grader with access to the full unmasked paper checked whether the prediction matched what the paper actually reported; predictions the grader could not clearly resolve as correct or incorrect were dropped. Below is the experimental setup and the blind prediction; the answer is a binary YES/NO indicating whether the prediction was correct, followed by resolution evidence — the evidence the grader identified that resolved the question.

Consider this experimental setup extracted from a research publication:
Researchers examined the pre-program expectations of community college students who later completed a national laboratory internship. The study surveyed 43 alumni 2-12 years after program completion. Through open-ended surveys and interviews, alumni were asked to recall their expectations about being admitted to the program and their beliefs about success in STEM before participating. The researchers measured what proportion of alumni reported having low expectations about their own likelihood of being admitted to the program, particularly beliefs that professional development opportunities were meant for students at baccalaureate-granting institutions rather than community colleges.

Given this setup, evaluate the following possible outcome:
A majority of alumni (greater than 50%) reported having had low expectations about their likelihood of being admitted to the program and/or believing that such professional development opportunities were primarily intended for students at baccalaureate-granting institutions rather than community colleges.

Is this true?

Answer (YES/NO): NO